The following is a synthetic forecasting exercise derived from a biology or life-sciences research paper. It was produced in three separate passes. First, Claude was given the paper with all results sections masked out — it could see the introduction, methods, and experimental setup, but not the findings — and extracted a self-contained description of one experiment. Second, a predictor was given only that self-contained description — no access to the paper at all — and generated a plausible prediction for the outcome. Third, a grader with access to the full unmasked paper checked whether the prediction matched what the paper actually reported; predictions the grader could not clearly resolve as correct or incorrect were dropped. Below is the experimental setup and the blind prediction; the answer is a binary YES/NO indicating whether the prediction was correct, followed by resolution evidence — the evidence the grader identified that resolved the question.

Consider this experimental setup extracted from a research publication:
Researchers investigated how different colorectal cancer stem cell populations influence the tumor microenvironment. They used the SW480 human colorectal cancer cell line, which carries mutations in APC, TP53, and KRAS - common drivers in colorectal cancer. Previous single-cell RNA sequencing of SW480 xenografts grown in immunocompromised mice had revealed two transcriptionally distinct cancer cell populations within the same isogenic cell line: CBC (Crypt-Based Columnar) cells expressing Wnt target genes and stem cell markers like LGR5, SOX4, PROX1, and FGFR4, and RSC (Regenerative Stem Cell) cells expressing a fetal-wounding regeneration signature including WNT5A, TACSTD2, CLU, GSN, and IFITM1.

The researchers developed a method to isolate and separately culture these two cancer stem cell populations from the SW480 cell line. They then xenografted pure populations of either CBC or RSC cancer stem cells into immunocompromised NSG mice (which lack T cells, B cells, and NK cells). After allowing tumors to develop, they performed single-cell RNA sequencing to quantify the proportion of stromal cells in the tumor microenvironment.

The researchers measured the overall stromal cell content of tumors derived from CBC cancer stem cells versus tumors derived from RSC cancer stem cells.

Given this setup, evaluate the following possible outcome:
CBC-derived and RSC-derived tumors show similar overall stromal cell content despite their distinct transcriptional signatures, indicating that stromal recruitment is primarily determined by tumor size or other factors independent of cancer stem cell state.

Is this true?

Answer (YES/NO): NO